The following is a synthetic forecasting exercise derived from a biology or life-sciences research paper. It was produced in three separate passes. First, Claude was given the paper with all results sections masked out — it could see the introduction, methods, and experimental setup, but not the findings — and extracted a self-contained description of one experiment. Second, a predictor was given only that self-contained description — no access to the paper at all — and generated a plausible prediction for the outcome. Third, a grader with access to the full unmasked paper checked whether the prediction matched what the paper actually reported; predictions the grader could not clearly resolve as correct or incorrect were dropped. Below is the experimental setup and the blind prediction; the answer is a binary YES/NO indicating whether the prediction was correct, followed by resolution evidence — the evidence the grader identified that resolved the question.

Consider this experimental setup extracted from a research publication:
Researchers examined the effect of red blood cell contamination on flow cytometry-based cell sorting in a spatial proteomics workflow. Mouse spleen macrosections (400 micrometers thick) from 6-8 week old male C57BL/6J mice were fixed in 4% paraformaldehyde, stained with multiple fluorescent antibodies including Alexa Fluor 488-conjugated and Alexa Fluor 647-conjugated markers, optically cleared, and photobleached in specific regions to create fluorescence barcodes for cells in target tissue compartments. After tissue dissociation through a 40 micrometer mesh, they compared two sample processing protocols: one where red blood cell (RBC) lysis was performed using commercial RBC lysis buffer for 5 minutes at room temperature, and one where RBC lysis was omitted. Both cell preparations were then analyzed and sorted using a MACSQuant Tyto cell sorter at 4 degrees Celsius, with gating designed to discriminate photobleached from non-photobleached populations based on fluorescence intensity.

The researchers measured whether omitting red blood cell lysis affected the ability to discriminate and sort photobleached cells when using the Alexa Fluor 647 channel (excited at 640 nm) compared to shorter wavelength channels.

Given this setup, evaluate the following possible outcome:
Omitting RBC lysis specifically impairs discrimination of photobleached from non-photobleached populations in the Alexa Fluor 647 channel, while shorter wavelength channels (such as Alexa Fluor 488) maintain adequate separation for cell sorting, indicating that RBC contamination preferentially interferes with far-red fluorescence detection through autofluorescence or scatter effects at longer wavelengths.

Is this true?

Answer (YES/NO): NO